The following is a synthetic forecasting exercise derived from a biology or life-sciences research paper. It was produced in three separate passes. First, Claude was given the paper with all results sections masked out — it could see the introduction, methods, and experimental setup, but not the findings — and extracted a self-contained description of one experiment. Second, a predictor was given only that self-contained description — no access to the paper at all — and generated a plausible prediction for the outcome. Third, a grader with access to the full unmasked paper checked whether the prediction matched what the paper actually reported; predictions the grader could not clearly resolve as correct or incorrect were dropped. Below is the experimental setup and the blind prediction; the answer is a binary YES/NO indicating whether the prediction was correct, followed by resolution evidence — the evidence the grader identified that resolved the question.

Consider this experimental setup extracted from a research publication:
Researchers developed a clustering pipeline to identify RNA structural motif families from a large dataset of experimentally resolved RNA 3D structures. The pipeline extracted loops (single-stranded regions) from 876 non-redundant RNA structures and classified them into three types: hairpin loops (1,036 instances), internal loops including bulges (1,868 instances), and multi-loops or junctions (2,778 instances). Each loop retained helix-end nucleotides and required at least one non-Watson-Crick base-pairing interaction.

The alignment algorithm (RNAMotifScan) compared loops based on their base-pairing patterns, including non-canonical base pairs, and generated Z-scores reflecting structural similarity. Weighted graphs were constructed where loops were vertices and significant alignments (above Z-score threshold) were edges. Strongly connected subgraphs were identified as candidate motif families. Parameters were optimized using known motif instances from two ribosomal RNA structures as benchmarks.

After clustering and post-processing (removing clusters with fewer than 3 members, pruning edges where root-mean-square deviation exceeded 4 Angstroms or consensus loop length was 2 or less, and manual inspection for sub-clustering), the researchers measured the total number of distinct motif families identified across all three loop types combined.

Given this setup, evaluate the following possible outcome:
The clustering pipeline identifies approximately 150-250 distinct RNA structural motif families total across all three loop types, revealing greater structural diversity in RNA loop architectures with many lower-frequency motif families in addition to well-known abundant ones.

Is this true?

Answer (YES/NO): YES